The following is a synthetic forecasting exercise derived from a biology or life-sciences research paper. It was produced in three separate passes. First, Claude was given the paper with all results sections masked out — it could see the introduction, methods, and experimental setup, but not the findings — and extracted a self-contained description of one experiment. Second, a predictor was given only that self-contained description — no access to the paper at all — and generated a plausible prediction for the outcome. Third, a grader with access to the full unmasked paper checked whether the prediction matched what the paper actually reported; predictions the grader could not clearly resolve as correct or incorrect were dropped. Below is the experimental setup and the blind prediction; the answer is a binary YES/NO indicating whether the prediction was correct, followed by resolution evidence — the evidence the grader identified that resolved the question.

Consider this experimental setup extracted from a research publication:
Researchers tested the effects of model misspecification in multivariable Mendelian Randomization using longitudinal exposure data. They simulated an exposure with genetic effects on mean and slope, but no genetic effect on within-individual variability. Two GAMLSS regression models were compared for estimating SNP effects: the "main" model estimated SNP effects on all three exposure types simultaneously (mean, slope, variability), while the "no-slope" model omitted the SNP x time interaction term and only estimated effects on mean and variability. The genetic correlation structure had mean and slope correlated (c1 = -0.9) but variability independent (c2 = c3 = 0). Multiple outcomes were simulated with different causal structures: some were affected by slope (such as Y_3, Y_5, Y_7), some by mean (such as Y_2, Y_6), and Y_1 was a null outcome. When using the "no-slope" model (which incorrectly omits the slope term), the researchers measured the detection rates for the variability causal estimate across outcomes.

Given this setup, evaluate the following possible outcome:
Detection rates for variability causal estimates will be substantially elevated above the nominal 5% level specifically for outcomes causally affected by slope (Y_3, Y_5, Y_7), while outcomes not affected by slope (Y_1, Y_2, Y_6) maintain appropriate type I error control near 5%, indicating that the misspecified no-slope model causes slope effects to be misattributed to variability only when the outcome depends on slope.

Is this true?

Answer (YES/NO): NO